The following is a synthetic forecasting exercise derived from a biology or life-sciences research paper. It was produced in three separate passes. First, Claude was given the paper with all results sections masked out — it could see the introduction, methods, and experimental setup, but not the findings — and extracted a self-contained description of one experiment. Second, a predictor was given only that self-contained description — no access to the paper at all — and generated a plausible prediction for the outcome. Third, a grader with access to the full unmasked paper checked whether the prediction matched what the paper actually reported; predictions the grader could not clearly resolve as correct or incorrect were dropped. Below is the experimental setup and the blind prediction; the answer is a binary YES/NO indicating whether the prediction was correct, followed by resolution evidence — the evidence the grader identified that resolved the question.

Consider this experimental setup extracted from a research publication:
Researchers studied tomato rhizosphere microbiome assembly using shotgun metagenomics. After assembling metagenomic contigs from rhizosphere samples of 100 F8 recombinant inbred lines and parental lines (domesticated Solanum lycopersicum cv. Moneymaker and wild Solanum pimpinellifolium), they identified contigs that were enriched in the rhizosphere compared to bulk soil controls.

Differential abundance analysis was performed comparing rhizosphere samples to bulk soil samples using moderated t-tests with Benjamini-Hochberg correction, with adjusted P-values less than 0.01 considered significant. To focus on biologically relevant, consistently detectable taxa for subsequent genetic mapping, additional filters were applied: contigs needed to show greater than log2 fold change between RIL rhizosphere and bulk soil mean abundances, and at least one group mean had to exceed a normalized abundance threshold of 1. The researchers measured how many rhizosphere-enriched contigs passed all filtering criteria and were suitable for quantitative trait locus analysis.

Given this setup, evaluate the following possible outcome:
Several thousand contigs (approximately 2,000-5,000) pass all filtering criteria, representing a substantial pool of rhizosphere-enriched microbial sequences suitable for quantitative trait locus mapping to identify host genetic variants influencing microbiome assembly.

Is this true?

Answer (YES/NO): NO